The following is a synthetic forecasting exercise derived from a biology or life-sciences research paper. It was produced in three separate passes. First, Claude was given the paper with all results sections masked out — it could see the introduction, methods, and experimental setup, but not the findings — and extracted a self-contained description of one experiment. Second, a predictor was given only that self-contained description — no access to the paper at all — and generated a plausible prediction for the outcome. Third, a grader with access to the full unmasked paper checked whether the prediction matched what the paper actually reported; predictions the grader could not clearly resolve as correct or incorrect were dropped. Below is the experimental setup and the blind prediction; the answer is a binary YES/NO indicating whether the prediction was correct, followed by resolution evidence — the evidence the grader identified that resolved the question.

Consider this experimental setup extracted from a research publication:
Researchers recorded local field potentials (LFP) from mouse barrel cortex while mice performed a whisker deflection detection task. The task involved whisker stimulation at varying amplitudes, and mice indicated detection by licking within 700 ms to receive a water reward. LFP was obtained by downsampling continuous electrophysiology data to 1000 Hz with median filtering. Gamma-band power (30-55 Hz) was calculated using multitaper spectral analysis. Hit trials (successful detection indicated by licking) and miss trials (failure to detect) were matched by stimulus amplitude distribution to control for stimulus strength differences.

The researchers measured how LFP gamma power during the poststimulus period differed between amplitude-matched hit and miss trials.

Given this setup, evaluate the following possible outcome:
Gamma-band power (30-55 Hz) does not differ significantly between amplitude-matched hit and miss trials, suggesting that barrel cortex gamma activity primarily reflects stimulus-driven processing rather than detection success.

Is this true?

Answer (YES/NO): NO